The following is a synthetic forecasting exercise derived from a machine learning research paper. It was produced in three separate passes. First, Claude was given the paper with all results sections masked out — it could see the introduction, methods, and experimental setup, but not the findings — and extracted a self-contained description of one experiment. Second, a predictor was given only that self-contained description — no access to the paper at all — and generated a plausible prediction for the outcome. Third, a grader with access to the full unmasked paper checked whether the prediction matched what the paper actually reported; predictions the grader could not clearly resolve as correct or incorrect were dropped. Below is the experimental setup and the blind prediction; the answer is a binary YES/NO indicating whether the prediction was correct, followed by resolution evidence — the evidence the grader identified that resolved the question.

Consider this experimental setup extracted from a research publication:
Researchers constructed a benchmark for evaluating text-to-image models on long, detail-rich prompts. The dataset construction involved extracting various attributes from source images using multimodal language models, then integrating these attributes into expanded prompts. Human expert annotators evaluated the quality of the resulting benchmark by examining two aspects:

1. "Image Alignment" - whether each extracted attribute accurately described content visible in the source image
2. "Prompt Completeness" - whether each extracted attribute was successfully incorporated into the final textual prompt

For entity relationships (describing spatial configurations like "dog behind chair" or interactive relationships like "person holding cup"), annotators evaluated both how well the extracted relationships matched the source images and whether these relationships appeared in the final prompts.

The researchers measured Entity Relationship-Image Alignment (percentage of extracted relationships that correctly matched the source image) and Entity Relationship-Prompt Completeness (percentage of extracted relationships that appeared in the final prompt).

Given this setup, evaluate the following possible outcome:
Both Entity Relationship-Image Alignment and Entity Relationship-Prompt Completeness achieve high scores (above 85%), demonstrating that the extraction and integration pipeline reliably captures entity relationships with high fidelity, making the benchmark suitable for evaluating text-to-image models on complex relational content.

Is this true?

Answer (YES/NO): YES